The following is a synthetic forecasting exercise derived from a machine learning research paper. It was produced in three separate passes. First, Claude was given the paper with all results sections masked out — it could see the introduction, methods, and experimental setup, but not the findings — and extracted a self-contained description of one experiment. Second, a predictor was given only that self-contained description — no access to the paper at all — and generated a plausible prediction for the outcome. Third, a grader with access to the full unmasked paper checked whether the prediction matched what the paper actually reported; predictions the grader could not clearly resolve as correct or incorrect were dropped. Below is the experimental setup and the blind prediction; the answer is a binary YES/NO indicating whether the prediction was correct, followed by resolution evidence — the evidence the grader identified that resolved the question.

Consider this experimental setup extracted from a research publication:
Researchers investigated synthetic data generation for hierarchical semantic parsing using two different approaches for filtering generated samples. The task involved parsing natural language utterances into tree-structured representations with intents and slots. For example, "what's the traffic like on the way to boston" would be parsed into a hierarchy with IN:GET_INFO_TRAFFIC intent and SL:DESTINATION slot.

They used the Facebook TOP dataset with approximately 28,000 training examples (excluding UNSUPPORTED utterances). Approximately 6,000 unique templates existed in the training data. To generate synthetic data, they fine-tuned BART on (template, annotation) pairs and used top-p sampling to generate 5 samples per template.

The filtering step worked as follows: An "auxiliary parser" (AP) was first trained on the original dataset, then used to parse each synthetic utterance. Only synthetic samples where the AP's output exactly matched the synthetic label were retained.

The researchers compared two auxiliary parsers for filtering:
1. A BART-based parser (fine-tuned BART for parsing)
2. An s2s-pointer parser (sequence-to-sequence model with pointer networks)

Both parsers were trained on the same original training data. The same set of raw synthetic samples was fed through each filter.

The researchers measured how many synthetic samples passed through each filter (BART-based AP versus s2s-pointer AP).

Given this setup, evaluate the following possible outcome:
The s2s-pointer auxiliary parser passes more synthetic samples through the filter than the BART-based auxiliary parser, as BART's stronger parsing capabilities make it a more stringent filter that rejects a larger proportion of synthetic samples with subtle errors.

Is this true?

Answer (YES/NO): NO